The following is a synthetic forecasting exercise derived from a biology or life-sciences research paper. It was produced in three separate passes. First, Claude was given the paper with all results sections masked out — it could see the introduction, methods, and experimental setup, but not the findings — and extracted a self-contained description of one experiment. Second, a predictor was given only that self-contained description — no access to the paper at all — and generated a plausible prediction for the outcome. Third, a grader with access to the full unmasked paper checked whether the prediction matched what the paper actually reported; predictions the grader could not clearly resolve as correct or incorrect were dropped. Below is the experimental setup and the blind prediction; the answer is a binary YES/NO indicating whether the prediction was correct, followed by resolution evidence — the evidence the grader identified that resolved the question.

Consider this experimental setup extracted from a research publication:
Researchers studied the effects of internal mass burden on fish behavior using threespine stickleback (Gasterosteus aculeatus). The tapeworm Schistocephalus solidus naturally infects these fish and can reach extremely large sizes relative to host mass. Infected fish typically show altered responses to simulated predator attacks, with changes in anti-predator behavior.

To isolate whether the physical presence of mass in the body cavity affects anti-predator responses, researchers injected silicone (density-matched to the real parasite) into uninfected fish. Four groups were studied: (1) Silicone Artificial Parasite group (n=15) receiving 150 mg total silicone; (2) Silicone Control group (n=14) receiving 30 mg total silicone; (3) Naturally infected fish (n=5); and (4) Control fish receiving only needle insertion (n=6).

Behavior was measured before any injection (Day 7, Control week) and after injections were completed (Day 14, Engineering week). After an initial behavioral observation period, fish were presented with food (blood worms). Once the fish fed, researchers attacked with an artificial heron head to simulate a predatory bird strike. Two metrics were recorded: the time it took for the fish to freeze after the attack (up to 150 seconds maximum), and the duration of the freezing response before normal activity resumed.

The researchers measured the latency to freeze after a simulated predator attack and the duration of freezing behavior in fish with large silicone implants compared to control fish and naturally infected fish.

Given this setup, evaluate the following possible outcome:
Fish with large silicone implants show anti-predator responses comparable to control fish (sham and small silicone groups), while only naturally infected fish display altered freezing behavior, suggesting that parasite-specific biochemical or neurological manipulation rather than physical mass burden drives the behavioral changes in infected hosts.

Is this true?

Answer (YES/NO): YES